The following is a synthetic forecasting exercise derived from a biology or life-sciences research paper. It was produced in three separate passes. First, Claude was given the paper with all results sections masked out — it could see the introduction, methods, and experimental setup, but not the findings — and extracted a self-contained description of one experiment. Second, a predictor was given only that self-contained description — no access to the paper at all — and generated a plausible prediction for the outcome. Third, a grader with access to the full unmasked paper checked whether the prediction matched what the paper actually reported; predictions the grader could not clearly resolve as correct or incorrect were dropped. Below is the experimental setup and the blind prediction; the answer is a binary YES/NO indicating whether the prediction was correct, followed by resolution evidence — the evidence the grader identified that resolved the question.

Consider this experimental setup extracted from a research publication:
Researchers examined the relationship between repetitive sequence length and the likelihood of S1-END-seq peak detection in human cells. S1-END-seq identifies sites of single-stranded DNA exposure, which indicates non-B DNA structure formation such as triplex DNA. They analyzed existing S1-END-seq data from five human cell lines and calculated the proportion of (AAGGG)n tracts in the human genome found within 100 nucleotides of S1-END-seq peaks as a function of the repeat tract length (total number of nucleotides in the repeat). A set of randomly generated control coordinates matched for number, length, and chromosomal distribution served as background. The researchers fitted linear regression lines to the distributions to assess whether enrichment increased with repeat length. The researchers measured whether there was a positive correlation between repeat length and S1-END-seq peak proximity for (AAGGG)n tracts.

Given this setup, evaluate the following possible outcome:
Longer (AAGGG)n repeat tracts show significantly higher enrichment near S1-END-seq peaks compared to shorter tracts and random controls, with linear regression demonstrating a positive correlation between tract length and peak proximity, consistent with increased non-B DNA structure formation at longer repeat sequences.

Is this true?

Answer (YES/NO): YES